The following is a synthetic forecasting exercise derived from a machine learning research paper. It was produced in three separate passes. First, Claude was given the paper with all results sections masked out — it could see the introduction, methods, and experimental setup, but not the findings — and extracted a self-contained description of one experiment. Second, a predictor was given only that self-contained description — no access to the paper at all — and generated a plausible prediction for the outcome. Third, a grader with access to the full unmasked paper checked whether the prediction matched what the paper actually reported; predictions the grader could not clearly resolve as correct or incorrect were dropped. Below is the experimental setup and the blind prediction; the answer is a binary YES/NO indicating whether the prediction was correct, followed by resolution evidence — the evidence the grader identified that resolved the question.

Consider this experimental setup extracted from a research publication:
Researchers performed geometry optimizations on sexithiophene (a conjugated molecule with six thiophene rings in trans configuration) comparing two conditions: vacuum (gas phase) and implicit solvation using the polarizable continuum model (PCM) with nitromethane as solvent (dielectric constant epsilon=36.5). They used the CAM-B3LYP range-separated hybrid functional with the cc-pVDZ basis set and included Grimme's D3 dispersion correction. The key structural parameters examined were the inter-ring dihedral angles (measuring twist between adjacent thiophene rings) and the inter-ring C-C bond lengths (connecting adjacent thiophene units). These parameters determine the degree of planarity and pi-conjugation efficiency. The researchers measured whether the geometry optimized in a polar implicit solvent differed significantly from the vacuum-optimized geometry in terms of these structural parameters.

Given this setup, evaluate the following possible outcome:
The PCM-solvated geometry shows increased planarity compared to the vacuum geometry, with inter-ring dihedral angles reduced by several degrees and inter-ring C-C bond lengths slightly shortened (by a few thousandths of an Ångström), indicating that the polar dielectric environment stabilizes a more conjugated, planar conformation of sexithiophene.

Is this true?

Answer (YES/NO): NO